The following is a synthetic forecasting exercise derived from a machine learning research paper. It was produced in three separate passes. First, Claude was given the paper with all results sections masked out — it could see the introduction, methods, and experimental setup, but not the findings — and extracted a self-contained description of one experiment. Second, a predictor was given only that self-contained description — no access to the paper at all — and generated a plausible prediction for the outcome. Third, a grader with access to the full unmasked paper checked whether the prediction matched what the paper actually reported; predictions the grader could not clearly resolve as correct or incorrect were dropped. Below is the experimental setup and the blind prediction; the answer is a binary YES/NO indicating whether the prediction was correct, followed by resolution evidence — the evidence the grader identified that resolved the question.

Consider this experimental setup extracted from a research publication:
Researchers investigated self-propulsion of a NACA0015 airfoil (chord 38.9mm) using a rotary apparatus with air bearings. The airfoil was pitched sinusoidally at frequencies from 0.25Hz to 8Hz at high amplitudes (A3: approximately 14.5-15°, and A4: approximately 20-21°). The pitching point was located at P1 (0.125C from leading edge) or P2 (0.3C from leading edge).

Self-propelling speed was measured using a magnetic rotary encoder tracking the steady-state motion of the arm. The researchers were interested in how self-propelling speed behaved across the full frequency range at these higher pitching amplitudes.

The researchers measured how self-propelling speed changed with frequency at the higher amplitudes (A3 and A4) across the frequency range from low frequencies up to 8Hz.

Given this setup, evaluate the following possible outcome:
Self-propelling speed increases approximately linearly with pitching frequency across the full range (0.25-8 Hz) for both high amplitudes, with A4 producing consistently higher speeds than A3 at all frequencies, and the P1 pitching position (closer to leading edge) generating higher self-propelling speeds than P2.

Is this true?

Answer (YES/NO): NO